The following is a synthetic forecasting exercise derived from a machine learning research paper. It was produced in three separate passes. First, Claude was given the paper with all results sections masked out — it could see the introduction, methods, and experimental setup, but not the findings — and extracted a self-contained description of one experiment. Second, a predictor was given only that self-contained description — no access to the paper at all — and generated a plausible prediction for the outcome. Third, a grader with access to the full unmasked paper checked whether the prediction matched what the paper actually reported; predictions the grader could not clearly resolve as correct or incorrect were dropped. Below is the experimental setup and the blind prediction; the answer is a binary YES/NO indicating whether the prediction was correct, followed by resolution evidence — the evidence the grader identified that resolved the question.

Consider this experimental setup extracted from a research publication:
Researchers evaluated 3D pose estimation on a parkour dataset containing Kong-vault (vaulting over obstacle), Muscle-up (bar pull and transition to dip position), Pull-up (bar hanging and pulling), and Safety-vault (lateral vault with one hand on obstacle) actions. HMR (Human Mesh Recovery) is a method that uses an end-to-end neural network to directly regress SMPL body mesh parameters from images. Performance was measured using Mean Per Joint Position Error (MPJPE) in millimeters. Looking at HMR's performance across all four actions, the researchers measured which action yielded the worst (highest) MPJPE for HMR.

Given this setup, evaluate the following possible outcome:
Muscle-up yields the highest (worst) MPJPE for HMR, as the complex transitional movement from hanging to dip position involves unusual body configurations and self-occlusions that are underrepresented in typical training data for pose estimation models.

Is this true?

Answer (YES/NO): NO